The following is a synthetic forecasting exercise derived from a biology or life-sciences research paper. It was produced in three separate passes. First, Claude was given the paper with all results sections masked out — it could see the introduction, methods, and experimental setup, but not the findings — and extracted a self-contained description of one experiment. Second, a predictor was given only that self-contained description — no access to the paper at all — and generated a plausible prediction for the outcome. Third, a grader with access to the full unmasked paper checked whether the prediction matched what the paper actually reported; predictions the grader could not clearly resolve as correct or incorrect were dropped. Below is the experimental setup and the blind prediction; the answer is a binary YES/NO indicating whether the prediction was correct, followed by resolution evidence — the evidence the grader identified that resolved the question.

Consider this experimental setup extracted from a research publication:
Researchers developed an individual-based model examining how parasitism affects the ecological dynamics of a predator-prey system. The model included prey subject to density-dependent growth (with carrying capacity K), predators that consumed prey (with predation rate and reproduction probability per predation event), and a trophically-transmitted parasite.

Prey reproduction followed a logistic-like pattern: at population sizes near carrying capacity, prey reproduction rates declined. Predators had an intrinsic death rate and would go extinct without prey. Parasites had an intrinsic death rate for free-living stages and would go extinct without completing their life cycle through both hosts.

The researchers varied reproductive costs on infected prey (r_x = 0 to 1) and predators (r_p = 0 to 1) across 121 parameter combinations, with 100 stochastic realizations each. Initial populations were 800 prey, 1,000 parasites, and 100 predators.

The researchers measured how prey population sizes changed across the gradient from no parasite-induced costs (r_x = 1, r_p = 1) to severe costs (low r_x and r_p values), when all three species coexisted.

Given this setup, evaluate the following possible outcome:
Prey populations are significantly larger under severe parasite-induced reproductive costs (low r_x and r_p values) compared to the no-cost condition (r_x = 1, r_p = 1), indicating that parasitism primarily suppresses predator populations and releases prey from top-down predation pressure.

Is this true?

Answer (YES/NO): YES